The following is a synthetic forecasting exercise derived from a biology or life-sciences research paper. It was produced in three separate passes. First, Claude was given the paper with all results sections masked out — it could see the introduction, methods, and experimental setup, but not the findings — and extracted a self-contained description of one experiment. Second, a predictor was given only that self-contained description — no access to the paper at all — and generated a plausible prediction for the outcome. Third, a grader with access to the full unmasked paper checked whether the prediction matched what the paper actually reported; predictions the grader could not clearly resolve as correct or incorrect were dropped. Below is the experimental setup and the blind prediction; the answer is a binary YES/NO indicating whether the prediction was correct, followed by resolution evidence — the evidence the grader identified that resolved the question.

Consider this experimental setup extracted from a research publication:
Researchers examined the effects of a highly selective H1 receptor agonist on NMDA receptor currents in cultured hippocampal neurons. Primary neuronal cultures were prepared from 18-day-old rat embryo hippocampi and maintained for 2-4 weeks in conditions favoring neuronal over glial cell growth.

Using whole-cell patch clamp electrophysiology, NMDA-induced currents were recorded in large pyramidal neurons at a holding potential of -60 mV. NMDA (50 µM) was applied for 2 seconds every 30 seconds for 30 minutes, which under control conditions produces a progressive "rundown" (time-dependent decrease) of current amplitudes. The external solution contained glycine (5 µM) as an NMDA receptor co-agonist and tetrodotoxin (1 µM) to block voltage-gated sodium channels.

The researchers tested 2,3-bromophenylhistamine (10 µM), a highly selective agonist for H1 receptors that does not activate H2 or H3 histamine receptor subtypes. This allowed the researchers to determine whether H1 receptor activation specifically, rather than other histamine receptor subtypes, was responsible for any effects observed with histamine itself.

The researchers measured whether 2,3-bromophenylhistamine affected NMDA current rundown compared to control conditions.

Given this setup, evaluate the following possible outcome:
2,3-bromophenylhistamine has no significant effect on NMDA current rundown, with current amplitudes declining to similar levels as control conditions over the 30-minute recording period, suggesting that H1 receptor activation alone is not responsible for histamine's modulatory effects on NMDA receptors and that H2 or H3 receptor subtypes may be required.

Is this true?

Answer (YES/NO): NO